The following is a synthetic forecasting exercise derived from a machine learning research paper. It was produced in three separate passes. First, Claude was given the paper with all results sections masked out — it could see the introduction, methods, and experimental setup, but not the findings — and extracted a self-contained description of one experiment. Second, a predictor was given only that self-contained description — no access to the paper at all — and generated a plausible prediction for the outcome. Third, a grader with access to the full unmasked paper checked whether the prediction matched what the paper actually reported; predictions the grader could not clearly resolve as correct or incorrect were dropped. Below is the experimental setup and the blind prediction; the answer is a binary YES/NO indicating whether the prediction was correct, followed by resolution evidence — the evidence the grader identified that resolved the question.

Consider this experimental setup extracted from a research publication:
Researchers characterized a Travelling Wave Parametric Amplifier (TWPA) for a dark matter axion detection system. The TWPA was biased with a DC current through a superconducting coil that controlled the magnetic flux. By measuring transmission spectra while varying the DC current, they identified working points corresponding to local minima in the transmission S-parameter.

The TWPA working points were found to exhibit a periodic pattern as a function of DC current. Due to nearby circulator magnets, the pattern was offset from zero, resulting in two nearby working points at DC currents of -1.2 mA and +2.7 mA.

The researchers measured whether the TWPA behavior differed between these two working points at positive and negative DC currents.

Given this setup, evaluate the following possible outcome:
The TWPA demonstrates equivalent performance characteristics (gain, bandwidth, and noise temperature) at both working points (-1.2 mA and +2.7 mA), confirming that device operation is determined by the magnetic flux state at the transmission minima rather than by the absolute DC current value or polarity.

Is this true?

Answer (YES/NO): YES